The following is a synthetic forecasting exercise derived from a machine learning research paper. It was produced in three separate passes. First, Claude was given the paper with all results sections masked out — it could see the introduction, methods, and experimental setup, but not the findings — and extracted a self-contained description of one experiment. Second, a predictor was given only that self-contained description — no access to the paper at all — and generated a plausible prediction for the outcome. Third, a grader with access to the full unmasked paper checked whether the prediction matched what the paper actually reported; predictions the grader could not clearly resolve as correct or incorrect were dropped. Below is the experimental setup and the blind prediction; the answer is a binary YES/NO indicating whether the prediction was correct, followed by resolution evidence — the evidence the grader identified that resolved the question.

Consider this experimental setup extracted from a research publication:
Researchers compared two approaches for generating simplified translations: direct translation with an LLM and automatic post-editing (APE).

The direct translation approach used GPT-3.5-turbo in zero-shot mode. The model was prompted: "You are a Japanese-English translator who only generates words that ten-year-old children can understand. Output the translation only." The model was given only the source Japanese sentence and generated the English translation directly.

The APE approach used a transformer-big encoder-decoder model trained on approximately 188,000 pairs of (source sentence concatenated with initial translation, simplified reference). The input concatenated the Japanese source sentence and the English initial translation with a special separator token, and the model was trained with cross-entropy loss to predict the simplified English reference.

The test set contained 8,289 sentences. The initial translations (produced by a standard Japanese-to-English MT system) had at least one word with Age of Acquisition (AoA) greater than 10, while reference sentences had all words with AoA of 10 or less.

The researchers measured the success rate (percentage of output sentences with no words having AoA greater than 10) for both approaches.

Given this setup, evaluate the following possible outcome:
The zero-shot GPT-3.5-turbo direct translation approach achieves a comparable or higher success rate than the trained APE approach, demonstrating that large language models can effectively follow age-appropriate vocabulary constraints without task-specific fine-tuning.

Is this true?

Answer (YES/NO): NO